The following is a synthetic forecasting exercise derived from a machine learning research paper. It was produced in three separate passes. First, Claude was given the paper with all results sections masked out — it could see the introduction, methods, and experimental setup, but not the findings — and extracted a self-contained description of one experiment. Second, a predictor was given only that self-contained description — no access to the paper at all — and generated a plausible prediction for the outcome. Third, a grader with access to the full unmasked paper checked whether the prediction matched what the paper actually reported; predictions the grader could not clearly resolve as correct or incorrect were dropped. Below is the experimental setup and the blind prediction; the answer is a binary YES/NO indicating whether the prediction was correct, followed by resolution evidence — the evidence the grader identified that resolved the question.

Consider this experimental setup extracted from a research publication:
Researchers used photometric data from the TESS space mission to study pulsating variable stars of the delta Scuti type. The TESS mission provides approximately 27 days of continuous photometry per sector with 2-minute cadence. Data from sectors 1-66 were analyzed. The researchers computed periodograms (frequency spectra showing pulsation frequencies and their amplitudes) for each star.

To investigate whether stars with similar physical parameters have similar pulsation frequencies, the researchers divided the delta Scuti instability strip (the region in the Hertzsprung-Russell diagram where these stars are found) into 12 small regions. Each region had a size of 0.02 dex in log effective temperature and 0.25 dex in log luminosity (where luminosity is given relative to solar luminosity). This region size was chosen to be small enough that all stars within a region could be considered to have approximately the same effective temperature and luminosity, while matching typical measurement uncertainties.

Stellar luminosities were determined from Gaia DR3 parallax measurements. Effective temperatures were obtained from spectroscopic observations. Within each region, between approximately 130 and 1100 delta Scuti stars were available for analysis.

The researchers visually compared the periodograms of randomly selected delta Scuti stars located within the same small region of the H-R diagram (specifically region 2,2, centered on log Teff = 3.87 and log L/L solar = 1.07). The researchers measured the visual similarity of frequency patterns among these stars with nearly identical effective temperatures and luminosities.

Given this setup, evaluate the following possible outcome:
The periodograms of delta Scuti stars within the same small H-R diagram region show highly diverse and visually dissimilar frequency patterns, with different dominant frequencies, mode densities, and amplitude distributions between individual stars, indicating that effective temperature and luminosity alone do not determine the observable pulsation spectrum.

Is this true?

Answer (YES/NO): YES